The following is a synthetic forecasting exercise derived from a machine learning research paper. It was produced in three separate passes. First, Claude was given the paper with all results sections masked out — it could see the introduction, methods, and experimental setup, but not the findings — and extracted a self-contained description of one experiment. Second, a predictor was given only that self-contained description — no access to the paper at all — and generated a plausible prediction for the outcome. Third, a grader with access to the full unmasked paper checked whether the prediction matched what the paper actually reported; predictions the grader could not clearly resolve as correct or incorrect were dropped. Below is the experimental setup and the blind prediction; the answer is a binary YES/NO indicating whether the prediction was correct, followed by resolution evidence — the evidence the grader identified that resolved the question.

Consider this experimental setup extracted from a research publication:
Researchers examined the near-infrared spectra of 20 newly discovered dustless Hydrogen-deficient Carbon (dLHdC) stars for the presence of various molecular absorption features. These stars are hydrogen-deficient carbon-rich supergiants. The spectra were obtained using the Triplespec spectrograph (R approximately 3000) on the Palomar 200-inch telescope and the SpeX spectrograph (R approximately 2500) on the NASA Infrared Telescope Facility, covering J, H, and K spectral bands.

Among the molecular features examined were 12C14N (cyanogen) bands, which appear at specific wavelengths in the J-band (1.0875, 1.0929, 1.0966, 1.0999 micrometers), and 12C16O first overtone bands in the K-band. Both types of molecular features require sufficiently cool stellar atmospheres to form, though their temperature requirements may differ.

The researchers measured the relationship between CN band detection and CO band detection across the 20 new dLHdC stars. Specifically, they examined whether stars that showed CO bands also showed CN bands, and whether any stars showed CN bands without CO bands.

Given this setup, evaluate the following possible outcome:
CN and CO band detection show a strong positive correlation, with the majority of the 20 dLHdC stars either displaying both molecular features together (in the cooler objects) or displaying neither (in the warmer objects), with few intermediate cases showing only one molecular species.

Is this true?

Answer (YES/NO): YES